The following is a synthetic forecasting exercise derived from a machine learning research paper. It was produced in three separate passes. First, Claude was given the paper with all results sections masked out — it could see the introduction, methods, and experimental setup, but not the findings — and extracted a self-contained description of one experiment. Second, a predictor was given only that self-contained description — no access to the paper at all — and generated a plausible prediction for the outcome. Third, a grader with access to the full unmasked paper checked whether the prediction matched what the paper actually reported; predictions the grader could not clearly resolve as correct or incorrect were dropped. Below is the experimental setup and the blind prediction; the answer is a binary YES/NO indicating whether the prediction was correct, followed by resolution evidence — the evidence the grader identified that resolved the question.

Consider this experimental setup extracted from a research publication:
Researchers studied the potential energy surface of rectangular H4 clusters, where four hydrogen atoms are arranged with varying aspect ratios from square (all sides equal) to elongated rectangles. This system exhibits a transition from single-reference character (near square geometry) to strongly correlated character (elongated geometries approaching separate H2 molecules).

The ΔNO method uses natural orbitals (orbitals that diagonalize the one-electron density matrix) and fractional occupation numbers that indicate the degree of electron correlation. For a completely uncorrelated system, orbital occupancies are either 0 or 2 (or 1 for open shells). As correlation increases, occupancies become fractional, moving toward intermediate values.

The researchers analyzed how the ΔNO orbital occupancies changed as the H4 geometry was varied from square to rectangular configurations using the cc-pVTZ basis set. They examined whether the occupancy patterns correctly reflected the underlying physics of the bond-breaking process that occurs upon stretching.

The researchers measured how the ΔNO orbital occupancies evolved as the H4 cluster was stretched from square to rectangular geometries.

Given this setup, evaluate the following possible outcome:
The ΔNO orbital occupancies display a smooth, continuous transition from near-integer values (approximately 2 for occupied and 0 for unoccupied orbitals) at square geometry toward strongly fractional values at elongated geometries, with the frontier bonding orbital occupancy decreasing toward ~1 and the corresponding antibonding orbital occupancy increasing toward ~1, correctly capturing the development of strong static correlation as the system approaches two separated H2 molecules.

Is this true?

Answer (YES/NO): NO